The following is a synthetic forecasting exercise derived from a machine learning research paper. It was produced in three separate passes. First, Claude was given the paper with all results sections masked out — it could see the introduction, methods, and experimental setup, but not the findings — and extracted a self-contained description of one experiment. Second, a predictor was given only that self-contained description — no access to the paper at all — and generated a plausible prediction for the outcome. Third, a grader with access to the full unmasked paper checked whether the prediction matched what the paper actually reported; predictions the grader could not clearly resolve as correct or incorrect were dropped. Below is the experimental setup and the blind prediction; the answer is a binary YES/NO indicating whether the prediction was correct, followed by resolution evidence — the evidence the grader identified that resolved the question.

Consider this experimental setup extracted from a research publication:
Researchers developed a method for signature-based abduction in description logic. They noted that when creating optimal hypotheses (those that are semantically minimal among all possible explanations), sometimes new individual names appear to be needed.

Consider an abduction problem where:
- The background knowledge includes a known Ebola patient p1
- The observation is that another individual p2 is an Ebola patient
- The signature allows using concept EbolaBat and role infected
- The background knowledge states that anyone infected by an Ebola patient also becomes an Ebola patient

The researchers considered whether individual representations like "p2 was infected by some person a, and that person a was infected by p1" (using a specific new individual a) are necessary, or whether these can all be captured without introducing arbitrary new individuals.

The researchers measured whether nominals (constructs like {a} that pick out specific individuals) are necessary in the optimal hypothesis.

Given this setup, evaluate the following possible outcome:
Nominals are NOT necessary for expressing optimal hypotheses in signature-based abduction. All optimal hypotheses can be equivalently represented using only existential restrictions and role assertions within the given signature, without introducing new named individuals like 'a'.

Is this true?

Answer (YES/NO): NO